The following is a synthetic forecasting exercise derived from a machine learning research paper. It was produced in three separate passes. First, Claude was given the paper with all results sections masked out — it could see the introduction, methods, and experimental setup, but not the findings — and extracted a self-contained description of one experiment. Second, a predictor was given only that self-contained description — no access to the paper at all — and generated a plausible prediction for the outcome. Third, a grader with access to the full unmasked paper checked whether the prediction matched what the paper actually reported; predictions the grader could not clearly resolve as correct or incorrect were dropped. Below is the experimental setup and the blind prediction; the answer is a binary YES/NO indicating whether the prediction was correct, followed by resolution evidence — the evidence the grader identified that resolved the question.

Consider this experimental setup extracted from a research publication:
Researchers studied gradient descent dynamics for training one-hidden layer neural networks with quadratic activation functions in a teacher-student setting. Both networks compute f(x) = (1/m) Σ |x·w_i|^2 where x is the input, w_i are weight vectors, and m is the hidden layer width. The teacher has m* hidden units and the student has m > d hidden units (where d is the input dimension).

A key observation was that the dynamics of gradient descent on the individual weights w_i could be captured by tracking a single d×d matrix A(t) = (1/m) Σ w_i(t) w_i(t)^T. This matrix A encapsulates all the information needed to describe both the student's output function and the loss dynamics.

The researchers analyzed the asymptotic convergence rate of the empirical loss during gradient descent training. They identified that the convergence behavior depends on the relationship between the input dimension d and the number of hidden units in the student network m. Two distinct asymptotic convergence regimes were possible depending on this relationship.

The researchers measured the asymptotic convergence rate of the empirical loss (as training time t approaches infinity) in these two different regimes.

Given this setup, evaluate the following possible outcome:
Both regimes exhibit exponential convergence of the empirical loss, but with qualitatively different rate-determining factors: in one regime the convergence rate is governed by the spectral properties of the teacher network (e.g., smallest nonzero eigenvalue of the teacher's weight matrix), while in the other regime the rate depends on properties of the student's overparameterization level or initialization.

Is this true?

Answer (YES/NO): NO